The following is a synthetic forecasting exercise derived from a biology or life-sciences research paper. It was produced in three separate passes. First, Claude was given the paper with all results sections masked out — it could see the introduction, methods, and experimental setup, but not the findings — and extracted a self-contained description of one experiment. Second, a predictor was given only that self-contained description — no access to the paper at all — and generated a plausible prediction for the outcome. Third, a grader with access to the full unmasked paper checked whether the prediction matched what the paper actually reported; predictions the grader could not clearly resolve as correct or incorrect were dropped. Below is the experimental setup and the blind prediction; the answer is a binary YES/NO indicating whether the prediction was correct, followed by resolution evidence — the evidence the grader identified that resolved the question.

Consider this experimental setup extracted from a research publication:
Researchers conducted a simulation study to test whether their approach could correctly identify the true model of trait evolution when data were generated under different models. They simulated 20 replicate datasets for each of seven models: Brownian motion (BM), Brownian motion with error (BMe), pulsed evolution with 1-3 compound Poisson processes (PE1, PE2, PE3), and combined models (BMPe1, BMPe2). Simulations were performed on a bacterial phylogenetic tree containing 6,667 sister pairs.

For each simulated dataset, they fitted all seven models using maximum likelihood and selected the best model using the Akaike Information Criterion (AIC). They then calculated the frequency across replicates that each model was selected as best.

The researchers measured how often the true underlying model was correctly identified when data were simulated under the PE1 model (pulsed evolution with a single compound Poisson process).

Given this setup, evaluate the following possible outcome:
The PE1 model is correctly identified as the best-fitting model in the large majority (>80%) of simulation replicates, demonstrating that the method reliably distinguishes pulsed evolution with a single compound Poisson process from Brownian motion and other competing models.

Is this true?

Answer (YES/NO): NO